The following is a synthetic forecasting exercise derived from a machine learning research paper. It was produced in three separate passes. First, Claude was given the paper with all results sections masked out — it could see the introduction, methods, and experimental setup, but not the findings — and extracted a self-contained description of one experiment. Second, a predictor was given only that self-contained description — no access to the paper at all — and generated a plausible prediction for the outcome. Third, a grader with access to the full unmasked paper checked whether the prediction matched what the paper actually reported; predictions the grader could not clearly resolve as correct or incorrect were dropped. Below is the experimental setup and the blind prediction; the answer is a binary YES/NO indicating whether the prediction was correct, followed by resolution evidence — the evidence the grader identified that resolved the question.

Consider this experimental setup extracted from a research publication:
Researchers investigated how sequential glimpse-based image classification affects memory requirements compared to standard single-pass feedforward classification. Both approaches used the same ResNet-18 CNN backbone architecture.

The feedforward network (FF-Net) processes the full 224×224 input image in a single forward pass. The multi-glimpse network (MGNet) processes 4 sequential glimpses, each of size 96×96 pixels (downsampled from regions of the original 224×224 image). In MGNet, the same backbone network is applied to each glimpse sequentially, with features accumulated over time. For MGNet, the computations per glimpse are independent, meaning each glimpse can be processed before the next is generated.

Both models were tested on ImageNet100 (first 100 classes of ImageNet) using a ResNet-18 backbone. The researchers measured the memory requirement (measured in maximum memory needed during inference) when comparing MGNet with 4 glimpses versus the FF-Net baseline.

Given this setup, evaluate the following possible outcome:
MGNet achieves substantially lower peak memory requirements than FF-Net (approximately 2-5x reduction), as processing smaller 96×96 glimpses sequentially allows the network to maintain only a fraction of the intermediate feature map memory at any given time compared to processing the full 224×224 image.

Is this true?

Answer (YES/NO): NO